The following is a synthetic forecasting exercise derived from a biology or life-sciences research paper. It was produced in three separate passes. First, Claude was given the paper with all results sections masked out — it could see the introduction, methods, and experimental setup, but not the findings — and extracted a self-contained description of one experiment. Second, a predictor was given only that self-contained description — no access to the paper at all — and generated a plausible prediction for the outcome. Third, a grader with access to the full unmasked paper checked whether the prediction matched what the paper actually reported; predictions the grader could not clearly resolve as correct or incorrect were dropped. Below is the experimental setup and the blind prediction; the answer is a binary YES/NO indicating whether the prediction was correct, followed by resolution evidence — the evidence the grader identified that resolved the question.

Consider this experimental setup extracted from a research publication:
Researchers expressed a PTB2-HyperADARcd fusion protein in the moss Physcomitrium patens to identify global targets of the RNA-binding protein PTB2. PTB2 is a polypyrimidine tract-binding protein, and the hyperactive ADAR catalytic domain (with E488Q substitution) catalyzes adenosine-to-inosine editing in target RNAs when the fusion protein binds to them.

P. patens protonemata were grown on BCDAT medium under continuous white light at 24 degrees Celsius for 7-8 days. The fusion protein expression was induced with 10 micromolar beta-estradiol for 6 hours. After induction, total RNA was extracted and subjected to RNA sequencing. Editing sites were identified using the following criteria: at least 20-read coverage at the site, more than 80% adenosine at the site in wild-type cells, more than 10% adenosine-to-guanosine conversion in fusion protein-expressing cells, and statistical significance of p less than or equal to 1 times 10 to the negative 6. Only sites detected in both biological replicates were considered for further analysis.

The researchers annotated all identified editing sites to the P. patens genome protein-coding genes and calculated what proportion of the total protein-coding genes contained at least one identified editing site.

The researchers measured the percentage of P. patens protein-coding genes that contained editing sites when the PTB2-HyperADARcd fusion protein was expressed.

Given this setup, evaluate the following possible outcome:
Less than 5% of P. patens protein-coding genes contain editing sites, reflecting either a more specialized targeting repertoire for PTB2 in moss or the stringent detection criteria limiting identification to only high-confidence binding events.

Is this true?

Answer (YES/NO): NO